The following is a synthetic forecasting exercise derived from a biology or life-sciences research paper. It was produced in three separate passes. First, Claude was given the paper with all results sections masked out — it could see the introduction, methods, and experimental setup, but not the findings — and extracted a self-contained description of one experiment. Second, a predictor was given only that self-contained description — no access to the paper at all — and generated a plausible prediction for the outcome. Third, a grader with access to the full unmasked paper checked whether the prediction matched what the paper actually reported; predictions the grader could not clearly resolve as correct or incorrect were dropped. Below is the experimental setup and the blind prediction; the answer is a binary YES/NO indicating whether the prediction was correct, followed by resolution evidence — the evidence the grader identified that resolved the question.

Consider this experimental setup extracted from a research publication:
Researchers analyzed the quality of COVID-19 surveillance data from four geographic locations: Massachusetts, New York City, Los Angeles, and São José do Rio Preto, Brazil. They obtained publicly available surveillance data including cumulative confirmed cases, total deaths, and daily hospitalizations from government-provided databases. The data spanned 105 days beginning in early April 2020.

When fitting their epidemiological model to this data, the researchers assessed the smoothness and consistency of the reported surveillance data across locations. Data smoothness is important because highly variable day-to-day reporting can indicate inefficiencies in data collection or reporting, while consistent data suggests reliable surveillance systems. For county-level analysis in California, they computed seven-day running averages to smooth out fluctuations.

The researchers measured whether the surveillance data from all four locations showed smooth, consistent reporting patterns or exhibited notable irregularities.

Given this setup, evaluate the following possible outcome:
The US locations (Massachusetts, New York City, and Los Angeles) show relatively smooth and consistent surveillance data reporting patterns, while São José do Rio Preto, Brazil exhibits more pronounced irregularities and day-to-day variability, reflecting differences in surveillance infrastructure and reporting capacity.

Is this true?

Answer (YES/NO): NO